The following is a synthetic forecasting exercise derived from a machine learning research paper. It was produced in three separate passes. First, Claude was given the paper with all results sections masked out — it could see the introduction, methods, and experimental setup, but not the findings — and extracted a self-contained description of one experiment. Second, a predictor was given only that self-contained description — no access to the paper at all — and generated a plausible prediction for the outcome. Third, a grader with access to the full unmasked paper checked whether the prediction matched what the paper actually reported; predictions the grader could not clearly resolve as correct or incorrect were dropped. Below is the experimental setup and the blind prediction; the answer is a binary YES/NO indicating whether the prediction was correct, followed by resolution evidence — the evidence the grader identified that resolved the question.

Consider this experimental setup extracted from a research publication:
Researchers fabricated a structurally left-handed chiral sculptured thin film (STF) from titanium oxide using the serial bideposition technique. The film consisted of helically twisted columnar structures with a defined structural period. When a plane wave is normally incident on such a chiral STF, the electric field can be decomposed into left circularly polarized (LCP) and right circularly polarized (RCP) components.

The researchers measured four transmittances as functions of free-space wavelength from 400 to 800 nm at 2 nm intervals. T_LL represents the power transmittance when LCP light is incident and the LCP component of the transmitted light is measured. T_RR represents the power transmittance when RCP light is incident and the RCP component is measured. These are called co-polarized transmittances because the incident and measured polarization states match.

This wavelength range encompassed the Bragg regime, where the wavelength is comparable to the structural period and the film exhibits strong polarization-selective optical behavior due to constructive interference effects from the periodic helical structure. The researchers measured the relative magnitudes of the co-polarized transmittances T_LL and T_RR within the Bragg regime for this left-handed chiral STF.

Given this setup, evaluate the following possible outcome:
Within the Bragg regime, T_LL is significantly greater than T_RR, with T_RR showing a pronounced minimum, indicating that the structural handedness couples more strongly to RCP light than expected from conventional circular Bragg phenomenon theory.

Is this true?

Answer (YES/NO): NO